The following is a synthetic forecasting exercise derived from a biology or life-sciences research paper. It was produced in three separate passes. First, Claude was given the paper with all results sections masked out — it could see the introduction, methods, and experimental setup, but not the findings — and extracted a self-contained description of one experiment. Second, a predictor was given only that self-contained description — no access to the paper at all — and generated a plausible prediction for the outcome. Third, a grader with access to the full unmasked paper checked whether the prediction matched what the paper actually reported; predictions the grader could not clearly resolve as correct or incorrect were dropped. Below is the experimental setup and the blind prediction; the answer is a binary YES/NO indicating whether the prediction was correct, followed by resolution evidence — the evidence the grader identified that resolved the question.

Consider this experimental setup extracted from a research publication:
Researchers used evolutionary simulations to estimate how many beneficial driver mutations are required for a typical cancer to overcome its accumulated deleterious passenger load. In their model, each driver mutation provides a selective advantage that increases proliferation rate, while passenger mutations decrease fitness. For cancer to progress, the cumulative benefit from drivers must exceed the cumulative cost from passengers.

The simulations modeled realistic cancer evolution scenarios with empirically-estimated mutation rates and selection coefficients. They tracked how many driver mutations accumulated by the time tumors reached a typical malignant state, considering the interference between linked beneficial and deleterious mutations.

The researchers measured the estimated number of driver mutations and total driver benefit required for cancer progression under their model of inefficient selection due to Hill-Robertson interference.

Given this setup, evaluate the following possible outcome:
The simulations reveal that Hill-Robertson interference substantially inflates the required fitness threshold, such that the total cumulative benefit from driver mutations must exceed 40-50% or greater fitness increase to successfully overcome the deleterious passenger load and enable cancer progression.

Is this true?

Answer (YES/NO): NO